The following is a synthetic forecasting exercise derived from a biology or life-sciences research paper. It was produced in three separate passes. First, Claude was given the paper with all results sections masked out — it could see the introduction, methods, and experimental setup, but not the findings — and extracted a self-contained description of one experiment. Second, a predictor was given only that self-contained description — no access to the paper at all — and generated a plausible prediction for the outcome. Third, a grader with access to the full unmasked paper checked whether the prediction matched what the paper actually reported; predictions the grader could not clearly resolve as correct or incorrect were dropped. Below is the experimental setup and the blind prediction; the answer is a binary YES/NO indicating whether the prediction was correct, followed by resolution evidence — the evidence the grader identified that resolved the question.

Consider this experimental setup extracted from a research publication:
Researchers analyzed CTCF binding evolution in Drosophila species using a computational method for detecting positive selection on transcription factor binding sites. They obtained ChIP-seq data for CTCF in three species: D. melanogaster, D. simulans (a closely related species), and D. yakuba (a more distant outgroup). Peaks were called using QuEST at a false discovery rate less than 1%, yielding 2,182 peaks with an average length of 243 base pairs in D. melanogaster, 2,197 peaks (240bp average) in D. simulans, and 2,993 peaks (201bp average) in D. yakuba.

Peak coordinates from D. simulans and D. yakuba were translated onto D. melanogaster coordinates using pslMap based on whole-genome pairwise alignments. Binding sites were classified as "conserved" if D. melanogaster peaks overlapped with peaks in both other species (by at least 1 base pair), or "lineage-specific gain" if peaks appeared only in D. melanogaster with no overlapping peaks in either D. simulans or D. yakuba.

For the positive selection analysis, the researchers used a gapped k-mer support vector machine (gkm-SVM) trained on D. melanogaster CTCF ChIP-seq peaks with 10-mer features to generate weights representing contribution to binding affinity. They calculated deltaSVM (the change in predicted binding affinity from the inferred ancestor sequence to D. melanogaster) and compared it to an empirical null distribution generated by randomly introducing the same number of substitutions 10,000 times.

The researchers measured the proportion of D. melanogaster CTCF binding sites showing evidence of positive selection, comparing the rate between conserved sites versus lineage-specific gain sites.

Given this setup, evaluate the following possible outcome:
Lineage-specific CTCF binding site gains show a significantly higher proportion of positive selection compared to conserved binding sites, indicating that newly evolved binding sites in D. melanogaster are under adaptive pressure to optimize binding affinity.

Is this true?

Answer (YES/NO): YES